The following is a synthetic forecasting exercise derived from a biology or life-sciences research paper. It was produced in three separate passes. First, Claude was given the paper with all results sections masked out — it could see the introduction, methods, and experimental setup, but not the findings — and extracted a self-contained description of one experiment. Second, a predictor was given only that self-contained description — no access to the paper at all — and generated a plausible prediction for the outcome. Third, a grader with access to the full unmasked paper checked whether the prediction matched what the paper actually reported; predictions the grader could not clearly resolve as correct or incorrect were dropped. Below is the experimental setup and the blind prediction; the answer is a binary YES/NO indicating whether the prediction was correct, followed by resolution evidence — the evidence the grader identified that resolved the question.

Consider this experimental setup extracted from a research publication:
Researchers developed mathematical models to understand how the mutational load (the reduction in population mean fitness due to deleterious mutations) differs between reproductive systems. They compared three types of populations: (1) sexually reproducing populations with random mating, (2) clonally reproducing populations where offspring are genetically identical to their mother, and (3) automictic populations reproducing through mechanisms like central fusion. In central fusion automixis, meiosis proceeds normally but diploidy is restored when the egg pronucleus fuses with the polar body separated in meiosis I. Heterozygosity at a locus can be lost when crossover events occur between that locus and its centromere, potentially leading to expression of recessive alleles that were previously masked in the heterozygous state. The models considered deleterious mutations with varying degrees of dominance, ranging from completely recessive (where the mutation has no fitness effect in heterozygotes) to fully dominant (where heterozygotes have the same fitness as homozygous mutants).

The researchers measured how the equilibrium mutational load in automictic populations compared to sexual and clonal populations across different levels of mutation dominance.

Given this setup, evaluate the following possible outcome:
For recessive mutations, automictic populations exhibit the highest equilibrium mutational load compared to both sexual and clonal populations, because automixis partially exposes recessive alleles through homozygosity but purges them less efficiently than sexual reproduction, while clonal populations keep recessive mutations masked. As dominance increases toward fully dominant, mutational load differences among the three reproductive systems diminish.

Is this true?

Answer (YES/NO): NO